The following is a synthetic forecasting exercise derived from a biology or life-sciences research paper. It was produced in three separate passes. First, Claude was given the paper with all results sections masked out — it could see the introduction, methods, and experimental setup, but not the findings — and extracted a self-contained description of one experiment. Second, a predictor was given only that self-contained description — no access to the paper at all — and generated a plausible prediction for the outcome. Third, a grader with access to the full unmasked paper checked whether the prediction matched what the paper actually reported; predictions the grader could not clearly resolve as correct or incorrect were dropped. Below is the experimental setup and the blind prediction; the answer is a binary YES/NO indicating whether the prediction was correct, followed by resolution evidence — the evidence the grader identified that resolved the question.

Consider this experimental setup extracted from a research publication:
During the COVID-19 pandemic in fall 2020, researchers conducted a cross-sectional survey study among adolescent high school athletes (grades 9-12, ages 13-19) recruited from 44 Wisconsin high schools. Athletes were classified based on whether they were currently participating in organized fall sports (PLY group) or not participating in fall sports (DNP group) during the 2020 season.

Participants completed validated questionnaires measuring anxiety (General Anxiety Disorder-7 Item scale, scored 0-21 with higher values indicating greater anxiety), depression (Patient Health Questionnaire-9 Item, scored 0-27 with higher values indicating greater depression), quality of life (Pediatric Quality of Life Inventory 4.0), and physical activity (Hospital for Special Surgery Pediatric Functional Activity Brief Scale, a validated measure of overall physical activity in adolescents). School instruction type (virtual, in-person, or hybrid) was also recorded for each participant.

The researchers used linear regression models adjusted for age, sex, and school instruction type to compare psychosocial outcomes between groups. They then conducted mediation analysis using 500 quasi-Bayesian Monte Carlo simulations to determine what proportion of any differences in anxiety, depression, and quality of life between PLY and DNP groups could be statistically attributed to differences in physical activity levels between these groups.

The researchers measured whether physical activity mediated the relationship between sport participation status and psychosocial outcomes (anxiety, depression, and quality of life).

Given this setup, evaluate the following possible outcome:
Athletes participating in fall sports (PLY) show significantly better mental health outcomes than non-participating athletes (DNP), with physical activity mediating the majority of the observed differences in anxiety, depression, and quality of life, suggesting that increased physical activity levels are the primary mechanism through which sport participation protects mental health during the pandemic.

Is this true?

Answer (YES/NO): NO